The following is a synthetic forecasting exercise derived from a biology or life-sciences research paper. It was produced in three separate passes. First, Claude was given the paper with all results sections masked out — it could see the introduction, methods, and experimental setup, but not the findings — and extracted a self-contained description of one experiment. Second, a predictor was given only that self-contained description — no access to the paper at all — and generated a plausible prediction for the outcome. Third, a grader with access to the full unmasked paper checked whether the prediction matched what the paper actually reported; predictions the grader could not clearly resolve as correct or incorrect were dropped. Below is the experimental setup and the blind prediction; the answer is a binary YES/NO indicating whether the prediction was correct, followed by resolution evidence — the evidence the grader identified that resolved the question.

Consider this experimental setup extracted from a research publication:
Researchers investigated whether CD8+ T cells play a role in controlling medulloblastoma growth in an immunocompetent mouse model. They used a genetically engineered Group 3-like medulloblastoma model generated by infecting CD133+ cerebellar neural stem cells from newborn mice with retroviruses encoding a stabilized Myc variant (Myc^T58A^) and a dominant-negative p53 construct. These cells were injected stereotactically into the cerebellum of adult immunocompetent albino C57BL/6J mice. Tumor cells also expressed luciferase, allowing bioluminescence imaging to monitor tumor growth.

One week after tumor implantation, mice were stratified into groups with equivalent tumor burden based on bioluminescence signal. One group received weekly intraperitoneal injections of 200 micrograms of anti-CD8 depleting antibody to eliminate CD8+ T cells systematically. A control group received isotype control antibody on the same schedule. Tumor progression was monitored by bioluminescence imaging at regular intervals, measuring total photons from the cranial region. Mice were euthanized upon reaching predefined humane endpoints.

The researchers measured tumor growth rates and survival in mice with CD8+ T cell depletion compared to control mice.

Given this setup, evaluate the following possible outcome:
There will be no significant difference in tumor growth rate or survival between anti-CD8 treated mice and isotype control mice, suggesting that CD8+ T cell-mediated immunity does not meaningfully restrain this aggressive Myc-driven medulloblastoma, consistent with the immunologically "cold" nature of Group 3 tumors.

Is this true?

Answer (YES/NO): NO